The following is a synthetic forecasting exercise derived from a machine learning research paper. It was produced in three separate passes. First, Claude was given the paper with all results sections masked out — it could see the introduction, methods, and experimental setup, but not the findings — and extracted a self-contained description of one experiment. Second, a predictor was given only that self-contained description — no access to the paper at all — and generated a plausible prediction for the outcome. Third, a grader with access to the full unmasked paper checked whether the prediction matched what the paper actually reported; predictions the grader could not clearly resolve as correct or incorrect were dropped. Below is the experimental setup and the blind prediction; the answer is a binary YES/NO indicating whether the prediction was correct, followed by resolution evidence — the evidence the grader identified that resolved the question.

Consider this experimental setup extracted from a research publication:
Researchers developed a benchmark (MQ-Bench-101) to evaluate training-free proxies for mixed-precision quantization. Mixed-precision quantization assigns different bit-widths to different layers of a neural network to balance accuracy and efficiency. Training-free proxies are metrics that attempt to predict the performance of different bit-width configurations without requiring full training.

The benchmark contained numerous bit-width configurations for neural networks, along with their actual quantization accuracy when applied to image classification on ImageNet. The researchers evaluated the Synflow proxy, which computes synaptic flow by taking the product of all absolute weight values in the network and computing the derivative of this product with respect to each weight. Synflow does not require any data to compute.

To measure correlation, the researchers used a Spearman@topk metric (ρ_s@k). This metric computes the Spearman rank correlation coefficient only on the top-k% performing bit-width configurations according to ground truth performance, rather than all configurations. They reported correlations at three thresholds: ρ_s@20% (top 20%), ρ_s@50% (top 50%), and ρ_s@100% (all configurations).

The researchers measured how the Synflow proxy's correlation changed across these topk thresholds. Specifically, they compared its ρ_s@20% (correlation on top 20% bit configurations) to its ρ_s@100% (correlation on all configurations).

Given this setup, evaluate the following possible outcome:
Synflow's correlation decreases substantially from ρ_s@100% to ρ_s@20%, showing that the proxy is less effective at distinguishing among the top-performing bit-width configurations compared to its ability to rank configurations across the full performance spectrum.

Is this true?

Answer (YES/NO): NO